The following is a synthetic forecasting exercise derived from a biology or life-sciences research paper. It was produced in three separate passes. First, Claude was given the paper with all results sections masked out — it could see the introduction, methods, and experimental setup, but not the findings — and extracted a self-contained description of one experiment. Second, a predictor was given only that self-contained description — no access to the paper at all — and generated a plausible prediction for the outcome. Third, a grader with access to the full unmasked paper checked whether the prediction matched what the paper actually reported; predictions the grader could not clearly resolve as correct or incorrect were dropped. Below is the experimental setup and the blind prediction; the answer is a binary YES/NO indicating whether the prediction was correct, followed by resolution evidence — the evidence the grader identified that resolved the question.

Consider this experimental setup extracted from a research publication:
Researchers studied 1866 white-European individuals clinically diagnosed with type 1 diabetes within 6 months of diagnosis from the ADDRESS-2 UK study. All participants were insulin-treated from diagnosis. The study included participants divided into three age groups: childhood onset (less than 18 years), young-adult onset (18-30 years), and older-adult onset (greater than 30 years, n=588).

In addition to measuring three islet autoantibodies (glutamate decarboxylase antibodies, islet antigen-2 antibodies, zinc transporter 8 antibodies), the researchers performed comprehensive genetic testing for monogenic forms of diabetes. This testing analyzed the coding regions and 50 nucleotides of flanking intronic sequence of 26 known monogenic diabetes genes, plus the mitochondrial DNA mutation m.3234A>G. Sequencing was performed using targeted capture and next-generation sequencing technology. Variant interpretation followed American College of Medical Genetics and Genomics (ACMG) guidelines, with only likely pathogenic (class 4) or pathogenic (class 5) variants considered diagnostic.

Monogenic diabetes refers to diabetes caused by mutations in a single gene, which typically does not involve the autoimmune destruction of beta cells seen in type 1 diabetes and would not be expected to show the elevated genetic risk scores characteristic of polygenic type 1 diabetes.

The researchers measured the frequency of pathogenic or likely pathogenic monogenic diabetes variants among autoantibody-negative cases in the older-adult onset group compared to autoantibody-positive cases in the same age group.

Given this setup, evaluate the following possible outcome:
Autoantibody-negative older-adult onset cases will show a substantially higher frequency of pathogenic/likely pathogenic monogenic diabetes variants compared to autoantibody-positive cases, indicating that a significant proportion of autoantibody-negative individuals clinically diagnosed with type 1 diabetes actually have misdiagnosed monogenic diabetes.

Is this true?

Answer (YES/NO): NO